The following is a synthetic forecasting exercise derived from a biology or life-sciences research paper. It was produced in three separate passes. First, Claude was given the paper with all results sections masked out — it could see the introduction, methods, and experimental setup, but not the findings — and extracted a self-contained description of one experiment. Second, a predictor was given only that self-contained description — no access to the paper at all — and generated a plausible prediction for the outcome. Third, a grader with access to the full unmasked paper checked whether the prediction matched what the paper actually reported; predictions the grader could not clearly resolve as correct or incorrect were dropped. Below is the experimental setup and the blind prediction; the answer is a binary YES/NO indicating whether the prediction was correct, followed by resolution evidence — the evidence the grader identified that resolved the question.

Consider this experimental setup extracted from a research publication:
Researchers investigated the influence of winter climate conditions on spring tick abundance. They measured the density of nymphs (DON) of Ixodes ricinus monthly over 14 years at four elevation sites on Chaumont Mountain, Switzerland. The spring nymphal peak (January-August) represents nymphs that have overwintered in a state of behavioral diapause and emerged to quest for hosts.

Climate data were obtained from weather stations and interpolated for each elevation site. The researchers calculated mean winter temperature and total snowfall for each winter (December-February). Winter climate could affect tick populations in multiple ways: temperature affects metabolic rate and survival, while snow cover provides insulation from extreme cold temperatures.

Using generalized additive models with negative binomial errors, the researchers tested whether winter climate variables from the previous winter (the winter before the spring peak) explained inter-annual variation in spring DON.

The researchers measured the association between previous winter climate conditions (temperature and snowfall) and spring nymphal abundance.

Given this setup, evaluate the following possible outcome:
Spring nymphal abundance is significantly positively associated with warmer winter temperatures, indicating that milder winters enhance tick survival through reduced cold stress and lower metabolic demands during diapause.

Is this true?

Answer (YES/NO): NO